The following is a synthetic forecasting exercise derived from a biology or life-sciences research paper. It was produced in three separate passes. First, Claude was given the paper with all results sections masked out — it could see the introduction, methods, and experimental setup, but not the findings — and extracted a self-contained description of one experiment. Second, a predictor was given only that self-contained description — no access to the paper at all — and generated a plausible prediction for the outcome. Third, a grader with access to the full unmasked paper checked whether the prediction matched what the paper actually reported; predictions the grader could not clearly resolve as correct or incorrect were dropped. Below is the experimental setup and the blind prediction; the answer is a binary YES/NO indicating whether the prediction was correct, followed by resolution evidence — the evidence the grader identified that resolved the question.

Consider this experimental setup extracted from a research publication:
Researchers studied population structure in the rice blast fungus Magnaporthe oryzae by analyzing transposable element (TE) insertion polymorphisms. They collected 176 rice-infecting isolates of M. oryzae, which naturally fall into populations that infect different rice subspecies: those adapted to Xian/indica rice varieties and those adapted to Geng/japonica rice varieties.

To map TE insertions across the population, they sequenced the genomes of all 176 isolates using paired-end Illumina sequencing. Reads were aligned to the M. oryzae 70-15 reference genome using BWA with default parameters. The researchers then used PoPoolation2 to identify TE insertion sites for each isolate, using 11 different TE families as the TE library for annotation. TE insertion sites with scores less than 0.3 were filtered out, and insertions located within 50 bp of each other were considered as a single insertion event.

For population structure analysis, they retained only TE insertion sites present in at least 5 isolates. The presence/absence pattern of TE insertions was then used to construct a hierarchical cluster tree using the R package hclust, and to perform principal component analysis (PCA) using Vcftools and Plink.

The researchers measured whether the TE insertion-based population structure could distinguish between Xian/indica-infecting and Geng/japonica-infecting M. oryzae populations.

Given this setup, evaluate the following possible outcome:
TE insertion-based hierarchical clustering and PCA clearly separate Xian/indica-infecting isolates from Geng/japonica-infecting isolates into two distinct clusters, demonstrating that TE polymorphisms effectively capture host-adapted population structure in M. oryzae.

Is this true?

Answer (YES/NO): YES